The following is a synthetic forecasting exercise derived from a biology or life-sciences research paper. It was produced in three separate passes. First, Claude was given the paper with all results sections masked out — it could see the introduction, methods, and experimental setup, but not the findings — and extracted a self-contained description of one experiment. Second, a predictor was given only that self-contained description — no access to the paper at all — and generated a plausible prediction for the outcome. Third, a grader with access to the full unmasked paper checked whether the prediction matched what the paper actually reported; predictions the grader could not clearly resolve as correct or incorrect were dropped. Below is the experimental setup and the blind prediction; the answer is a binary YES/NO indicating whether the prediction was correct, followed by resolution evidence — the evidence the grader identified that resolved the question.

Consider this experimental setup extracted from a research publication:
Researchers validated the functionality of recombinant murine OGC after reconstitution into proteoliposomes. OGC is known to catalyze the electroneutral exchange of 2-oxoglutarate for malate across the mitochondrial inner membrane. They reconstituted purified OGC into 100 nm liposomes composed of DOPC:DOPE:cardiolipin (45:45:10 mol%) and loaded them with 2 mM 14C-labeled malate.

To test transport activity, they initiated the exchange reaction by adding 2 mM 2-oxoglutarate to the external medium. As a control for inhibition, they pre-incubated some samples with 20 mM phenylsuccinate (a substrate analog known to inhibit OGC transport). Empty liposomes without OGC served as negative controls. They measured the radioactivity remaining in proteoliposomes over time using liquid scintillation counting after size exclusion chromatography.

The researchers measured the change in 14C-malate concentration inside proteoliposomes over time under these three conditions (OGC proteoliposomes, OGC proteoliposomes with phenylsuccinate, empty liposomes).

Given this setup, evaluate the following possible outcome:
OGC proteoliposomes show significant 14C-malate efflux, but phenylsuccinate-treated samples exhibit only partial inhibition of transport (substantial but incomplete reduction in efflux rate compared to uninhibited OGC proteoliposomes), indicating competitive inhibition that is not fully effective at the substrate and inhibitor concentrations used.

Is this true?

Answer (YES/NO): NO